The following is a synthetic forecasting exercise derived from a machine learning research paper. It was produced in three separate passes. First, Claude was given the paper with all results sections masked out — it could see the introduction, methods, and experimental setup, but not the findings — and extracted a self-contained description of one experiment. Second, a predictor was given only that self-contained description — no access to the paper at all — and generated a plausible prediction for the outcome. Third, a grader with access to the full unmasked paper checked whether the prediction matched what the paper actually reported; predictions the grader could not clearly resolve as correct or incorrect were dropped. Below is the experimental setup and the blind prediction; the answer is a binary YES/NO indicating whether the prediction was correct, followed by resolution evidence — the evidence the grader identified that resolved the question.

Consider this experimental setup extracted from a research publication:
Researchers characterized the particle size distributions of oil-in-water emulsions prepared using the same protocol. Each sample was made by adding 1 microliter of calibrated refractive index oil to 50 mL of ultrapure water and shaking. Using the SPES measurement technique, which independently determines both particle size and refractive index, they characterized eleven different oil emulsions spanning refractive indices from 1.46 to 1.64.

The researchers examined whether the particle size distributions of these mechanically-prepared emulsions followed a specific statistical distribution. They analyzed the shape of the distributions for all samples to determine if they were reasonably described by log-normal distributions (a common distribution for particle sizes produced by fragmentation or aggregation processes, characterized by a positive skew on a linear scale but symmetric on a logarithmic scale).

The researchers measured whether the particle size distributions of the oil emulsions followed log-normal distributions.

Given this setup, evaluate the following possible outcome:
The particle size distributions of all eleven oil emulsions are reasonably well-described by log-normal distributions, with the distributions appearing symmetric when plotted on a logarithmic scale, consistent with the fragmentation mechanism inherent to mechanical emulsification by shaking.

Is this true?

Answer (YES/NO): YES